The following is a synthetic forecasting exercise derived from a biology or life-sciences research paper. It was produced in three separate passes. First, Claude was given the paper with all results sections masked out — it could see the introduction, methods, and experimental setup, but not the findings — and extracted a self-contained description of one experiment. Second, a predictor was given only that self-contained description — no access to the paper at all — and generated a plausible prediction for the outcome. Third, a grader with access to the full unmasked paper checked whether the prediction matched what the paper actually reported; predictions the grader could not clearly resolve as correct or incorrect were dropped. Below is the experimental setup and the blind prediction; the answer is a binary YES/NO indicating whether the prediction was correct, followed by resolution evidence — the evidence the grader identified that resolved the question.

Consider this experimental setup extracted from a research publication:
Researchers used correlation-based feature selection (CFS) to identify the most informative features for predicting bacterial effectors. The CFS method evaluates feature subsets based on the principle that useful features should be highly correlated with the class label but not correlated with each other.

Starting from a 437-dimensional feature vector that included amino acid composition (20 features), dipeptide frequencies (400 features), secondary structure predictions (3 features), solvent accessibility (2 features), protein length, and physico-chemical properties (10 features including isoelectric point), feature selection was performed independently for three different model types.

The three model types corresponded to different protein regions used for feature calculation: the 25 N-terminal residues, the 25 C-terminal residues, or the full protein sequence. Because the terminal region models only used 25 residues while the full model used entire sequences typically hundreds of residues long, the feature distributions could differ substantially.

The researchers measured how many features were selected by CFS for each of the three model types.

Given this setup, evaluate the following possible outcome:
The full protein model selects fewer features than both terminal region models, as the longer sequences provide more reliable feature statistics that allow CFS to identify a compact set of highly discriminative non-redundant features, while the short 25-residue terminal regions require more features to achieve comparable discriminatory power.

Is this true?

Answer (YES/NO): NO